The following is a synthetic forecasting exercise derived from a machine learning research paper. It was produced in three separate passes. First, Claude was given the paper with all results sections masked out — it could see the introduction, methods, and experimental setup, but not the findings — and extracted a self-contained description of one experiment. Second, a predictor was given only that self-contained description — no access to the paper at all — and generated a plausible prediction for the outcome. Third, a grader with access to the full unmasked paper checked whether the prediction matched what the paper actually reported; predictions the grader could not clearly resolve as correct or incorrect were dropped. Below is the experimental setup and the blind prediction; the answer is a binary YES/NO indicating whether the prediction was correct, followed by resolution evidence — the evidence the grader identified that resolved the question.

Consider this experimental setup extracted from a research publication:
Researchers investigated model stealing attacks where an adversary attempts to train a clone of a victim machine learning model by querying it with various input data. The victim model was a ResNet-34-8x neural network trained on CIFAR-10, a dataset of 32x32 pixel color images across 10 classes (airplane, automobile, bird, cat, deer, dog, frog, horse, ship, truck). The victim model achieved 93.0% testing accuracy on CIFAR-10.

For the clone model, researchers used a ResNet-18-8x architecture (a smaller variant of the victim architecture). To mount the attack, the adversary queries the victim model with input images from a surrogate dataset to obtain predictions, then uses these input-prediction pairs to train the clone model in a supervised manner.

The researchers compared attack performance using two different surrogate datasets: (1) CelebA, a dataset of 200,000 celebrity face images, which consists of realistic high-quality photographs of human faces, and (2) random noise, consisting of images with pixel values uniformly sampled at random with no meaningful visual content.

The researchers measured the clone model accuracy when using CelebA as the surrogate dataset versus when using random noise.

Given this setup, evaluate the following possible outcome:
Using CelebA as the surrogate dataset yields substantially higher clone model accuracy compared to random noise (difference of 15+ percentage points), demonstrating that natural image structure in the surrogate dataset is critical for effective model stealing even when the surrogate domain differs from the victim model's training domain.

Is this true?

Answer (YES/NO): NO